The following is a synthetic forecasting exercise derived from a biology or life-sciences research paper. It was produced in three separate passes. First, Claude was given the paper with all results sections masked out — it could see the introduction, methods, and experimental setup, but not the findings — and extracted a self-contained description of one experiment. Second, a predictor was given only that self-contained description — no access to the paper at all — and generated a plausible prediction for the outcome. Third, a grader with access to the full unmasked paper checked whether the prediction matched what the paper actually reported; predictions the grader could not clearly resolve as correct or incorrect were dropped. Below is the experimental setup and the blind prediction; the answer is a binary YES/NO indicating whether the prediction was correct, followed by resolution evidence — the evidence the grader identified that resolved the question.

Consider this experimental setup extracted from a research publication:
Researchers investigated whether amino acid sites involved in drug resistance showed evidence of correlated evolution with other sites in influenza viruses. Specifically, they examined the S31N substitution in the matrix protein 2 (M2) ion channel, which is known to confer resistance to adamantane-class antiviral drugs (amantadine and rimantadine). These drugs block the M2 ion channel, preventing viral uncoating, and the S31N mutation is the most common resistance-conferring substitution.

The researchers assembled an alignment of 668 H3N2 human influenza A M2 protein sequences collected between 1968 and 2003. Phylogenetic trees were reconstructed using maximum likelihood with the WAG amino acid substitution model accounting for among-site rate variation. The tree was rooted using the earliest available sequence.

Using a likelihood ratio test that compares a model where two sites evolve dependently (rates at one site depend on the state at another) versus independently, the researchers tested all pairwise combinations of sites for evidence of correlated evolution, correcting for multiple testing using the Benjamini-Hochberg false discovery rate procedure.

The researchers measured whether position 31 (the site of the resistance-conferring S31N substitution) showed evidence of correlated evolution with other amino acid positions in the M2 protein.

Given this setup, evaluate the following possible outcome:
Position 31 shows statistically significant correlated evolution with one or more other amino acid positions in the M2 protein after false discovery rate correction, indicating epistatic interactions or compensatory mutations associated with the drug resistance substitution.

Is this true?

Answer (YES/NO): YES